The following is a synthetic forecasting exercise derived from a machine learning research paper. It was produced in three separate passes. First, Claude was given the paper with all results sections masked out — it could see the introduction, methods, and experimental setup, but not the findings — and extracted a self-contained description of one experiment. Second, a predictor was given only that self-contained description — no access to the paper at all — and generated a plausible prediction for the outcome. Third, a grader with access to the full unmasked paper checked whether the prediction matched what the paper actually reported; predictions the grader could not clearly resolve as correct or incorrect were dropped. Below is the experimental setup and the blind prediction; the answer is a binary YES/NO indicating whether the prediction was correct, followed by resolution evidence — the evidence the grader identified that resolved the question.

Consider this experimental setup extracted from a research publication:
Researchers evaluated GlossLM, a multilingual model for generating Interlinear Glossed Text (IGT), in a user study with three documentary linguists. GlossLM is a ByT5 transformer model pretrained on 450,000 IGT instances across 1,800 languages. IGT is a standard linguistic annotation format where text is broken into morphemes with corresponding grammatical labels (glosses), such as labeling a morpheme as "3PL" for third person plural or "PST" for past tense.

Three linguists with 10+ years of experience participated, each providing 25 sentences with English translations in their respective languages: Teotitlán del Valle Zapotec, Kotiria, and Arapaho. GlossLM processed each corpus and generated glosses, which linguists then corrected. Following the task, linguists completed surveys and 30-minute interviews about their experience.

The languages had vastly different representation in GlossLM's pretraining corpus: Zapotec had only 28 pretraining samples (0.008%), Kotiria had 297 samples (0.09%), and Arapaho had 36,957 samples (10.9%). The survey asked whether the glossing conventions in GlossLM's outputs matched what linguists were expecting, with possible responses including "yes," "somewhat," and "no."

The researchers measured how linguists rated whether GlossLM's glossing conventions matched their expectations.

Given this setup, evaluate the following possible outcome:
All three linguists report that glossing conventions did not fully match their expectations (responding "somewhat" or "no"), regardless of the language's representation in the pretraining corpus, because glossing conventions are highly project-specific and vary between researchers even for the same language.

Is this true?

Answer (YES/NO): YES